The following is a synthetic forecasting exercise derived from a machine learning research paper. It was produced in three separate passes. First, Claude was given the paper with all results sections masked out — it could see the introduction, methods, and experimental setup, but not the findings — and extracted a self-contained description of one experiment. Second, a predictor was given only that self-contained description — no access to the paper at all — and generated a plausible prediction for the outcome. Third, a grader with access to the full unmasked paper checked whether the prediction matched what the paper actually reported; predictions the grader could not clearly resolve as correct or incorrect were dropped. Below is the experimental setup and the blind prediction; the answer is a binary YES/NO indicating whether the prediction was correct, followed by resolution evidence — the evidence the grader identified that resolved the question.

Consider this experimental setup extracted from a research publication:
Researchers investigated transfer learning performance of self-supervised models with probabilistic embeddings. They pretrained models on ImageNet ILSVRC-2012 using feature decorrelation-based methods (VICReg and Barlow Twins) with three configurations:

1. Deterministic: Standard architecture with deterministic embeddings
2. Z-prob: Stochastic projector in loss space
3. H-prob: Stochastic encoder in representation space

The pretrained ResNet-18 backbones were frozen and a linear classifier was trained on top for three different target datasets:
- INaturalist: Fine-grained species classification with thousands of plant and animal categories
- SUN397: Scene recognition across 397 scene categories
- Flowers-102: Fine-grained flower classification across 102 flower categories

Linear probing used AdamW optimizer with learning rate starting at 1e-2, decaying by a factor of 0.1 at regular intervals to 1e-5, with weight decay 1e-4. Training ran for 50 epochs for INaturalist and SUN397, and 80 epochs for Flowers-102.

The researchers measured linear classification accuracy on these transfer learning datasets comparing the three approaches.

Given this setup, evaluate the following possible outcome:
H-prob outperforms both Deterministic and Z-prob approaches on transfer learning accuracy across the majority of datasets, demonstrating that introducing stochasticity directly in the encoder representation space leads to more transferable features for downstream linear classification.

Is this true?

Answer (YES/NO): NO